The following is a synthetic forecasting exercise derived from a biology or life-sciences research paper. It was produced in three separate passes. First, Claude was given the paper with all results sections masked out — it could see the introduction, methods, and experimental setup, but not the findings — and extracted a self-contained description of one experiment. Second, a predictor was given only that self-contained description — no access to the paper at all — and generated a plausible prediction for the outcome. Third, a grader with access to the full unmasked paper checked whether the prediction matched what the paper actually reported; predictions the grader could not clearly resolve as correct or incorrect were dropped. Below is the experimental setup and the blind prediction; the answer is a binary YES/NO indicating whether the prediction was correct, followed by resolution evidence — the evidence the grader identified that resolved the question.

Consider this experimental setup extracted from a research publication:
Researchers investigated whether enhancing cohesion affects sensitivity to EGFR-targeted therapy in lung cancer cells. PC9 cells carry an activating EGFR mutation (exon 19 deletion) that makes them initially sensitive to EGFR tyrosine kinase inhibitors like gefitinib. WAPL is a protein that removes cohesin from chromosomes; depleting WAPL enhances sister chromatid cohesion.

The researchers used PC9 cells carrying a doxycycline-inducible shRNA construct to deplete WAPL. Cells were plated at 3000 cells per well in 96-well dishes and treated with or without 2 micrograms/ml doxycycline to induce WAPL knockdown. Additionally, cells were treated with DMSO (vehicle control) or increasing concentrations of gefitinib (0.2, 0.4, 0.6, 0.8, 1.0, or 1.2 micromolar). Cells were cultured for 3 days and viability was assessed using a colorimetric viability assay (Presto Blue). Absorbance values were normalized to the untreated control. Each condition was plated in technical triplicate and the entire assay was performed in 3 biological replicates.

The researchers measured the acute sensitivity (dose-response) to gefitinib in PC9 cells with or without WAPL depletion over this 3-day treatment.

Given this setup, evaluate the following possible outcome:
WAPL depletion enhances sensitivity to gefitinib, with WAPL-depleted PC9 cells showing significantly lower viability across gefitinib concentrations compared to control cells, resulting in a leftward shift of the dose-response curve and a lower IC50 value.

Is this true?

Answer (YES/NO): NO